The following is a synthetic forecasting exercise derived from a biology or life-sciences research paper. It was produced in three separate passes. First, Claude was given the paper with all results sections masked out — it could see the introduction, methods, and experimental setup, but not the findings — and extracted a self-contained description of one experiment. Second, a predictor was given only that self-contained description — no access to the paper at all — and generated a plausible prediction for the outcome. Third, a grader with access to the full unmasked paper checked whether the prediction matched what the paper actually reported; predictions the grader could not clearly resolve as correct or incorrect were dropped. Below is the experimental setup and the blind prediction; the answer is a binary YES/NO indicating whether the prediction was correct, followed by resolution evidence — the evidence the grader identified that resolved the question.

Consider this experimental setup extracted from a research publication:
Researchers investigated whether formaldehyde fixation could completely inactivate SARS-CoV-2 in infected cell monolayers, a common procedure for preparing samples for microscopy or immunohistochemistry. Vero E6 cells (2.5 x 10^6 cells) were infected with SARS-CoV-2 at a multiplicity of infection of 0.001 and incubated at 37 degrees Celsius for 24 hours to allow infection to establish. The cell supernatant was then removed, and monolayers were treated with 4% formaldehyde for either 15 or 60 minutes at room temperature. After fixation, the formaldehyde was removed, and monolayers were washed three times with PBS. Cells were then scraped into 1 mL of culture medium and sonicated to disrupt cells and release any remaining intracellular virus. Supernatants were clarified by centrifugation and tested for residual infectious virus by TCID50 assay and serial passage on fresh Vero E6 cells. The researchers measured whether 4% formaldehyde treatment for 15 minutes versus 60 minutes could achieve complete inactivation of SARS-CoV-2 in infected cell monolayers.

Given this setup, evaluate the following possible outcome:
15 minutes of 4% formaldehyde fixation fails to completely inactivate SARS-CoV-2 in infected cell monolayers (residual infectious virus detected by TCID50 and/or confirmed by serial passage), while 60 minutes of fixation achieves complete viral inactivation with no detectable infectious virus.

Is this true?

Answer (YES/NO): YES